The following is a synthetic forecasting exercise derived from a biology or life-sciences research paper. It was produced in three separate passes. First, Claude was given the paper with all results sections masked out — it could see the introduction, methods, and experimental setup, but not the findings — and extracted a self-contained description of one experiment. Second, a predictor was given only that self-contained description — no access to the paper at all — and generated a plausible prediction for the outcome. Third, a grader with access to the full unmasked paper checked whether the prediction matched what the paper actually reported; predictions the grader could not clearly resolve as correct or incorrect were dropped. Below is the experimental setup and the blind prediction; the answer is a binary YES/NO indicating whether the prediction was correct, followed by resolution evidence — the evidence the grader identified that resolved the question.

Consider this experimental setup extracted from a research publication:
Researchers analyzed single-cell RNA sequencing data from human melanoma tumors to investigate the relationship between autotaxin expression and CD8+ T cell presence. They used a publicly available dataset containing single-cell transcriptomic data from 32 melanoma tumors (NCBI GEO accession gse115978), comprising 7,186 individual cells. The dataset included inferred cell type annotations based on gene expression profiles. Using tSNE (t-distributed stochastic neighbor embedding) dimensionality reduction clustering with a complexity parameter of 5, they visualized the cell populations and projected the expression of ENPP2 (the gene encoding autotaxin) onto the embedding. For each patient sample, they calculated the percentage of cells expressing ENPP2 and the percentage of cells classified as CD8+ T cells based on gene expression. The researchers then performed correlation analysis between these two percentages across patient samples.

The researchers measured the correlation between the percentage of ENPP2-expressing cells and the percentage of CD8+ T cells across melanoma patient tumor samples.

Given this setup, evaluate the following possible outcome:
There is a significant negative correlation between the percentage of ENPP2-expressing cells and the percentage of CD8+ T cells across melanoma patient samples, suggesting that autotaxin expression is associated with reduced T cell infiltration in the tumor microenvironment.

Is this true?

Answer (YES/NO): YES